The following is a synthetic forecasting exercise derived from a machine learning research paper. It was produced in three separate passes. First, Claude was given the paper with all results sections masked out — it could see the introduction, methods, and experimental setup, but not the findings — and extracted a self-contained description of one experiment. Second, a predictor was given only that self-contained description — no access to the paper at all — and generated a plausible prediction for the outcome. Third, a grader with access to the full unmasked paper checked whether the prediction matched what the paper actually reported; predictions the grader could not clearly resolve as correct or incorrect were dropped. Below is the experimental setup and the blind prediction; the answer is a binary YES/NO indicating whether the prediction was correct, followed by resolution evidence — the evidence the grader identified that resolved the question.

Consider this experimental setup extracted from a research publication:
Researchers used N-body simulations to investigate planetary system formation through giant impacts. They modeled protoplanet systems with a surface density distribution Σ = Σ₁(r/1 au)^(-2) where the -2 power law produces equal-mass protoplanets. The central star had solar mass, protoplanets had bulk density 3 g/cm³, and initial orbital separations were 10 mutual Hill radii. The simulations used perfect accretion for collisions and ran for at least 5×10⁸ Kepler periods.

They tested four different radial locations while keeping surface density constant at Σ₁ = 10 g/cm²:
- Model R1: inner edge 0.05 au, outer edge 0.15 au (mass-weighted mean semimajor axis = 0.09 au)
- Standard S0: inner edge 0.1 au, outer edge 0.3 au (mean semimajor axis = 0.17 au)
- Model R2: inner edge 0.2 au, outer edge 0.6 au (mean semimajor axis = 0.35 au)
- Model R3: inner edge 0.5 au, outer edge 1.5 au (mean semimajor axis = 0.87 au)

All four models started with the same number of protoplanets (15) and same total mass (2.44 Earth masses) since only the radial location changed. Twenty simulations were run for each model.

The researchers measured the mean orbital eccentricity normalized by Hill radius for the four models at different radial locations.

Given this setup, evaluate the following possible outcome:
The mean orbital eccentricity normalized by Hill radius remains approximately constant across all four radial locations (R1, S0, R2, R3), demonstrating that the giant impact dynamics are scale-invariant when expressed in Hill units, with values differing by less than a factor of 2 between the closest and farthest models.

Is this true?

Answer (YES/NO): NO